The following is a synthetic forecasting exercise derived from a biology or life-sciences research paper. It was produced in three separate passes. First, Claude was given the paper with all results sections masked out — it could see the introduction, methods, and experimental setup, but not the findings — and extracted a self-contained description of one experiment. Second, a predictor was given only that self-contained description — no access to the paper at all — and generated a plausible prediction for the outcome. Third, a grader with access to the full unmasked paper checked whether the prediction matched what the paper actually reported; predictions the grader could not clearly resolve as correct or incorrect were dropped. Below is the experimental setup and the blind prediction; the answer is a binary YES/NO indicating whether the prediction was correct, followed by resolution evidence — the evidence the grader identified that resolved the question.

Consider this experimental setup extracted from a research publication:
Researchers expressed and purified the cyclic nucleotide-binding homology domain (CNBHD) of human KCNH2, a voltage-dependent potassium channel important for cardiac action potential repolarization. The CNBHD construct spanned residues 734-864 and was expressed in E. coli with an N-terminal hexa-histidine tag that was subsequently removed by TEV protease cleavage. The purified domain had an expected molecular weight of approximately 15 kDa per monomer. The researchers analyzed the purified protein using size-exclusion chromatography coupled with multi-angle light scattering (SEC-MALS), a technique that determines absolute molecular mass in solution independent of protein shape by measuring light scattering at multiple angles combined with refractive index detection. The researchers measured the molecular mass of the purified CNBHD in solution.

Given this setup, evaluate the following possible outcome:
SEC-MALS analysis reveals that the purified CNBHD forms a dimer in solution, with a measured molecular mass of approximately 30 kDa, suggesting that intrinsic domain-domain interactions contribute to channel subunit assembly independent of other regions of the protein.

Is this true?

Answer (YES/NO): NO